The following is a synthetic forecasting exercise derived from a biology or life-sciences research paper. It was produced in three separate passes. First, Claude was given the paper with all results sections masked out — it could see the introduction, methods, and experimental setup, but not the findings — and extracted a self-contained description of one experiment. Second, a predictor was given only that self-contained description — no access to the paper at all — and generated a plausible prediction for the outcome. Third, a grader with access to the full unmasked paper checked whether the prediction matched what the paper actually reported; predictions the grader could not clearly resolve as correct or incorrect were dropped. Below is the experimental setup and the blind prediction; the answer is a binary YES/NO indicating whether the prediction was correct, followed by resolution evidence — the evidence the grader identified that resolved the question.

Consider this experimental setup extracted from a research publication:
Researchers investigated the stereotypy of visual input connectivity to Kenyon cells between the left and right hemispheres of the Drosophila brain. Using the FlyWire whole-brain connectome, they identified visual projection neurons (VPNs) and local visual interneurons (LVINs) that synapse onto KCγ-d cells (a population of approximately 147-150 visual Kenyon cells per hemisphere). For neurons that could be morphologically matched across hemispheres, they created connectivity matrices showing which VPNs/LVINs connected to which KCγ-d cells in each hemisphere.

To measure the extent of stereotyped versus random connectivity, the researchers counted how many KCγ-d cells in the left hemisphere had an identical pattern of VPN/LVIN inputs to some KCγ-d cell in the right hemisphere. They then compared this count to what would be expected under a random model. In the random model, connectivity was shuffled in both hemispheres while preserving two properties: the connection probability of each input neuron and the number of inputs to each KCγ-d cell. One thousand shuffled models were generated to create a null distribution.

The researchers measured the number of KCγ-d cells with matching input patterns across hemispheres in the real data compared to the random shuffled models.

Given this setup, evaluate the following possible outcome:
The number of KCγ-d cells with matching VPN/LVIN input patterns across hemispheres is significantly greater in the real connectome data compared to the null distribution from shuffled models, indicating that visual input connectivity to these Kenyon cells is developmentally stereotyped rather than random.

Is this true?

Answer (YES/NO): NO